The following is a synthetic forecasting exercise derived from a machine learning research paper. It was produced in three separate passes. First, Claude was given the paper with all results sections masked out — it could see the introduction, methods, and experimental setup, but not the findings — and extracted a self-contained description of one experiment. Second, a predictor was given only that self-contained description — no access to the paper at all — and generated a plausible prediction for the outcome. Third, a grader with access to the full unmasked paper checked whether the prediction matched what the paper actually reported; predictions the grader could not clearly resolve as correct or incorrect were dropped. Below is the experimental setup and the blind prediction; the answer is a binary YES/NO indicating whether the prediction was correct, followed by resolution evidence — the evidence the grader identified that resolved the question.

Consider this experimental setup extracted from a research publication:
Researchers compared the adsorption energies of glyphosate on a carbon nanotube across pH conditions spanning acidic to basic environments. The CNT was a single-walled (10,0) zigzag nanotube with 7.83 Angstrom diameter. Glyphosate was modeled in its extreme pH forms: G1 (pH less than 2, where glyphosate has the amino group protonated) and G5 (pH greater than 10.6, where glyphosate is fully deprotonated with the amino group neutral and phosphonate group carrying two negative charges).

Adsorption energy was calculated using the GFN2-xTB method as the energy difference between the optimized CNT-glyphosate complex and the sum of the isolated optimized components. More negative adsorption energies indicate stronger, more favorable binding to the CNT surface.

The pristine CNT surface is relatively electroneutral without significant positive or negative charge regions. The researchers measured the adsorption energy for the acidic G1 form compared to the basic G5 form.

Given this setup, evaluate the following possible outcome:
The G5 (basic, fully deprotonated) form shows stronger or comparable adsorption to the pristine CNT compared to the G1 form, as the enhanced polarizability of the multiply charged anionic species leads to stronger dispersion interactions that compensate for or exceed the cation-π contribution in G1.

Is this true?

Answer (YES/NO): YES